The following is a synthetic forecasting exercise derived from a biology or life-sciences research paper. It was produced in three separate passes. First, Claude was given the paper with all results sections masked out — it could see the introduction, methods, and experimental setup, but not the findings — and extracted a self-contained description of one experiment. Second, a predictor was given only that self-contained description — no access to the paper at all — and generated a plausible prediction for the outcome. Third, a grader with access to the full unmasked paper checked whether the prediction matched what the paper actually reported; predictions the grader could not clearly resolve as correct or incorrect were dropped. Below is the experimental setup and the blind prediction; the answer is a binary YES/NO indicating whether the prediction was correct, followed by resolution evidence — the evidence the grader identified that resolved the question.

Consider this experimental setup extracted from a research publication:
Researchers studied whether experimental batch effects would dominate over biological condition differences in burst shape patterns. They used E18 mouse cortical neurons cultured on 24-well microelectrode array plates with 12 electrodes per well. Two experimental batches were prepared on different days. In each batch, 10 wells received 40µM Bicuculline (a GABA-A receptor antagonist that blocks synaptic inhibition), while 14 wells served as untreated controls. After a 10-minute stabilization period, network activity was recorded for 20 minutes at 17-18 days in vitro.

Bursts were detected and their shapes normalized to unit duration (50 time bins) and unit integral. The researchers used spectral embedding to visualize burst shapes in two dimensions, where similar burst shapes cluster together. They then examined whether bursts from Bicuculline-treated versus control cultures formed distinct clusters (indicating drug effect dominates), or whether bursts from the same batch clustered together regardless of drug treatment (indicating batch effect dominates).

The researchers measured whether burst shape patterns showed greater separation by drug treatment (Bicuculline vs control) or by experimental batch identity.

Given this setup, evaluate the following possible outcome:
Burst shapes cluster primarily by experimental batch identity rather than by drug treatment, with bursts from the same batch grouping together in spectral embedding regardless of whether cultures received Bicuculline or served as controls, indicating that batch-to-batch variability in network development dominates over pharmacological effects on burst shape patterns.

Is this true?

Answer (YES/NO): NO